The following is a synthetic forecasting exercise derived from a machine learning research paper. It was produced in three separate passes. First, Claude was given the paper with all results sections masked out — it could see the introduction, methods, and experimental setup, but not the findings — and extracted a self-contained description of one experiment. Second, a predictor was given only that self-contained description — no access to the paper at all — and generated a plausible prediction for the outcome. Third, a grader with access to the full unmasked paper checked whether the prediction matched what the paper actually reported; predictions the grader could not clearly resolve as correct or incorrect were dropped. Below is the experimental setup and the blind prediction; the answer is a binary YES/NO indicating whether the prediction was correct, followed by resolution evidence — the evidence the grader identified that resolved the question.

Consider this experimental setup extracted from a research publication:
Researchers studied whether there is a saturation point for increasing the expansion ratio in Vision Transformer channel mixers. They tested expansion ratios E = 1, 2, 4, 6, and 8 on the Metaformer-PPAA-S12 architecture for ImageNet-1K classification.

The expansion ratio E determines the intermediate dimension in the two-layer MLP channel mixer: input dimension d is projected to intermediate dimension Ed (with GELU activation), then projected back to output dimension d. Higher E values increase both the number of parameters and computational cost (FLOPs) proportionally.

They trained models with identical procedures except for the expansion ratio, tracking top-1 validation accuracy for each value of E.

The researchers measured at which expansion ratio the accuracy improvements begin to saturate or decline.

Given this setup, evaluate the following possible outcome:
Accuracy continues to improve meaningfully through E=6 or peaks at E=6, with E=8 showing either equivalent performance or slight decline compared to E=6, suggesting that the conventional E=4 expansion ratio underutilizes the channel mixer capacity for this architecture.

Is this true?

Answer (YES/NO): YES